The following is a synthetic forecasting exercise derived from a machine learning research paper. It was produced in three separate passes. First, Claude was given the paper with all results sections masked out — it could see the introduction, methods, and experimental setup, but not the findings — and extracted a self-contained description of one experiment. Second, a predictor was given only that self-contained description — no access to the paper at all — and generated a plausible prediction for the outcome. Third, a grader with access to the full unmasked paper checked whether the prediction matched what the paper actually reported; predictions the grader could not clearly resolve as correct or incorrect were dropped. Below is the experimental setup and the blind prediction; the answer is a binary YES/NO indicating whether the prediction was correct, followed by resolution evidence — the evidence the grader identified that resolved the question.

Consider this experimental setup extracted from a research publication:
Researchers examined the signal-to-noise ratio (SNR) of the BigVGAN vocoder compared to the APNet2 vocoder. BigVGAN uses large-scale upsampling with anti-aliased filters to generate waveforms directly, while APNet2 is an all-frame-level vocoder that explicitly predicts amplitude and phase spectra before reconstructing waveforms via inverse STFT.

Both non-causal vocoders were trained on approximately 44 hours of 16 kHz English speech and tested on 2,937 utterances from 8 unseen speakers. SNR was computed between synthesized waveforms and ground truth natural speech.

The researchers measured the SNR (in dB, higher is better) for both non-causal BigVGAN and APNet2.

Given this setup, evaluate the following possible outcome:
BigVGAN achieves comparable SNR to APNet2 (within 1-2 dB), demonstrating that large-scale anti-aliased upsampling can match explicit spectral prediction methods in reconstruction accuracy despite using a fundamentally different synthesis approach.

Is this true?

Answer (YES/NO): YES